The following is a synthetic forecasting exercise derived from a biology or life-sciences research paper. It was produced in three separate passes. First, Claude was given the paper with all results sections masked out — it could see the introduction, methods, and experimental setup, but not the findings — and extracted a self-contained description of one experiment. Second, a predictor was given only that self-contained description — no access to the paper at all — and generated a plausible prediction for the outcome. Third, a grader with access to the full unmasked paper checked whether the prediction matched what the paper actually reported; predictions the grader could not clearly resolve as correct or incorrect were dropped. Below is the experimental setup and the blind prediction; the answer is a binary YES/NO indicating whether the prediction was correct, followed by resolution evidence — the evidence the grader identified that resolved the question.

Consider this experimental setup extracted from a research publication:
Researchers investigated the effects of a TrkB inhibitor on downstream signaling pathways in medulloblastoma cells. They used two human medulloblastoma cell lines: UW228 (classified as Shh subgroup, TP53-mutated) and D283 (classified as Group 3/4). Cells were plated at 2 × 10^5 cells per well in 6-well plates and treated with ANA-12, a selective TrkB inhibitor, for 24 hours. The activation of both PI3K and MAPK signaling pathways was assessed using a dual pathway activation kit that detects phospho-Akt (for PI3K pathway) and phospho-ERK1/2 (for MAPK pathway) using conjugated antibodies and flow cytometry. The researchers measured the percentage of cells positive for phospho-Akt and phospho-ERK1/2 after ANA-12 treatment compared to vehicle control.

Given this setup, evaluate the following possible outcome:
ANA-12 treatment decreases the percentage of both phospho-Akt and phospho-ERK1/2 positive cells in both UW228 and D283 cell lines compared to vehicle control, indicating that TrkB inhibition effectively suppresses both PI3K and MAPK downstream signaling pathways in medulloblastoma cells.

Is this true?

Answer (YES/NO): NO